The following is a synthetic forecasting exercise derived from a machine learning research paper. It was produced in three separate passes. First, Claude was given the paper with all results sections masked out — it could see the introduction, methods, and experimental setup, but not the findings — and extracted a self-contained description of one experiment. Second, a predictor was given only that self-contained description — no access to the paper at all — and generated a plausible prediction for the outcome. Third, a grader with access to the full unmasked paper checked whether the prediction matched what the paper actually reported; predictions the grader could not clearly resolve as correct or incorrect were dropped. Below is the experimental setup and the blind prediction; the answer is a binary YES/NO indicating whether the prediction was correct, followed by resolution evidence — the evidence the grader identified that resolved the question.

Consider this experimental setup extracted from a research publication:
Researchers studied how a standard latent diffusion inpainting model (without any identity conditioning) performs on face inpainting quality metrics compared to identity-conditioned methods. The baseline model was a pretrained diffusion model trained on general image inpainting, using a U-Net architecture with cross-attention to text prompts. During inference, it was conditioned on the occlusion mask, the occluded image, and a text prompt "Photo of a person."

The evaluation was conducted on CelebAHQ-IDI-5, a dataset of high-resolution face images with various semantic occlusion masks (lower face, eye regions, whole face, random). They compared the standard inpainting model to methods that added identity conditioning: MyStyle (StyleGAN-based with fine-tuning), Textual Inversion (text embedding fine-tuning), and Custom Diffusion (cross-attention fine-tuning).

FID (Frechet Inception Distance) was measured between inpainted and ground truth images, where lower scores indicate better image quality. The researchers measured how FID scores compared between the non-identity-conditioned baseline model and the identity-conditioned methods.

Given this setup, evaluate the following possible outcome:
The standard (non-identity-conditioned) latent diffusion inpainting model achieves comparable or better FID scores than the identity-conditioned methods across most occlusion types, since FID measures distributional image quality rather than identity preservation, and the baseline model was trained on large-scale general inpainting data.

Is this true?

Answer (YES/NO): YES